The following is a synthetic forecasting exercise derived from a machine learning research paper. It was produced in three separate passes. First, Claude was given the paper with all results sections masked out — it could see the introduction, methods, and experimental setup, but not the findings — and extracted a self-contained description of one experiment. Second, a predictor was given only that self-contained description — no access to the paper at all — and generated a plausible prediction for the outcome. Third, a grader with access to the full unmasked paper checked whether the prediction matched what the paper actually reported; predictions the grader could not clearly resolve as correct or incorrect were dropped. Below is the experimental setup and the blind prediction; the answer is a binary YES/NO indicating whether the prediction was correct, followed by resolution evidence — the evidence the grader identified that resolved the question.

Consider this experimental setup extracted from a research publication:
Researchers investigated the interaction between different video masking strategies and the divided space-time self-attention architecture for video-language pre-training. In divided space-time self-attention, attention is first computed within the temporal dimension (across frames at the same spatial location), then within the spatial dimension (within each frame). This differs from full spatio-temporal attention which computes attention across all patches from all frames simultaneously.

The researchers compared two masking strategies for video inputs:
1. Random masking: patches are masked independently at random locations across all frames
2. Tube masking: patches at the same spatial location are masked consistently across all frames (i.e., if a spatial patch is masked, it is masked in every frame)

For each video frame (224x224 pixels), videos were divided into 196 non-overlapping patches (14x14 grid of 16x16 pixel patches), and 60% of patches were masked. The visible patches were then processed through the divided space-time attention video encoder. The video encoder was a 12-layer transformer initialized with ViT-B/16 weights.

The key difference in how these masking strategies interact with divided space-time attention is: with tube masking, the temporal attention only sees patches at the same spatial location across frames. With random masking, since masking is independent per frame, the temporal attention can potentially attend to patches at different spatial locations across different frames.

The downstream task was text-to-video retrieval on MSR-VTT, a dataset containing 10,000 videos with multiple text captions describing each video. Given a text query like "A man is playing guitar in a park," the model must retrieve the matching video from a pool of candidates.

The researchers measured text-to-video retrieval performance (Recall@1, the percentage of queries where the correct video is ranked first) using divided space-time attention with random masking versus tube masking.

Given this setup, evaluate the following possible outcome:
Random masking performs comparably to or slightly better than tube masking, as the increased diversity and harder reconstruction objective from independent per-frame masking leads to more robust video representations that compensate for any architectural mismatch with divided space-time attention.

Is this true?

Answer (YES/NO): YES